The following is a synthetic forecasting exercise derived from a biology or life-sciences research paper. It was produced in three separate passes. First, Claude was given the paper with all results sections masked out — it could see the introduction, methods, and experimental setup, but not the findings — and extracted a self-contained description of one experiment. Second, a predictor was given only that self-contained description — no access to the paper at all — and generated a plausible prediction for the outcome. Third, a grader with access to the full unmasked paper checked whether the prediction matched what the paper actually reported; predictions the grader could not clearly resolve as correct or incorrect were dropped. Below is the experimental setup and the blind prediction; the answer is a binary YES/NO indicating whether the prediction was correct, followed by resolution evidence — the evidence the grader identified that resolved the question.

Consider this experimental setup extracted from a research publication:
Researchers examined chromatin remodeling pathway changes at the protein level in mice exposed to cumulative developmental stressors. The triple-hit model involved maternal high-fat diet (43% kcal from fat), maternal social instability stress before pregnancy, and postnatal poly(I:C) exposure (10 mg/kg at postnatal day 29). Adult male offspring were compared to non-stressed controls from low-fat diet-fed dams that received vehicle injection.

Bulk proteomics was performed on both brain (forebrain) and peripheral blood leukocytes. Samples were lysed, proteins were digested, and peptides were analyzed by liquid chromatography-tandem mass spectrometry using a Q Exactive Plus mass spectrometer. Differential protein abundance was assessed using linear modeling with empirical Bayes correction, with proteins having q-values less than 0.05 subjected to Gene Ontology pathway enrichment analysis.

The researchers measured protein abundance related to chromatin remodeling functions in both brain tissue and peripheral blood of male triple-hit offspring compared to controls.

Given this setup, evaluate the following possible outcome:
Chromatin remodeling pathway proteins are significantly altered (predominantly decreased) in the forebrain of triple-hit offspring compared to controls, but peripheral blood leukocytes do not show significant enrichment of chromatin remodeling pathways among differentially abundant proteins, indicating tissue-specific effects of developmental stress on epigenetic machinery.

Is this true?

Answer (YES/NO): NO